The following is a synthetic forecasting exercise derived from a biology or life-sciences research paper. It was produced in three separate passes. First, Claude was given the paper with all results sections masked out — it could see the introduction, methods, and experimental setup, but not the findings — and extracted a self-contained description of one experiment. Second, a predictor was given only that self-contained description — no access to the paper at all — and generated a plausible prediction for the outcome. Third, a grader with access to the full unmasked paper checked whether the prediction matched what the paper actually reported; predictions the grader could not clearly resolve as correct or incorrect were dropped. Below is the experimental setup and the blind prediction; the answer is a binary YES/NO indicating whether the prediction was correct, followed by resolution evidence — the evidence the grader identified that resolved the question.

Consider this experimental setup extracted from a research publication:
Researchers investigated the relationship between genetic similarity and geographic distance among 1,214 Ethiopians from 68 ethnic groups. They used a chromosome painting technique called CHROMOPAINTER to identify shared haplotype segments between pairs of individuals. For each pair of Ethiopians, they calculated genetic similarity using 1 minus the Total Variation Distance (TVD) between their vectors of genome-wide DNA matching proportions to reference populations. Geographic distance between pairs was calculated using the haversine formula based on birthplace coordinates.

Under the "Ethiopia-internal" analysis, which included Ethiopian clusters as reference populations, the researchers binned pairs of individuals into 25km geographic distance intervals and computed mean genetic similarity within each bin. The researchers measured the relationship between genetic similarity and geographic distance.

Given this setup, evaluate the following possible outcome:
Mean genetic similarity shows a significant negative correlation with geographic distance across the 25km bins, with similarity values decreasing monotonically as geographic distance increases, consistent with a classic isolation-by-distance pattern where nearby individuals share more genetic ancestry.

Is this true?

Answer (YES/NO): NO